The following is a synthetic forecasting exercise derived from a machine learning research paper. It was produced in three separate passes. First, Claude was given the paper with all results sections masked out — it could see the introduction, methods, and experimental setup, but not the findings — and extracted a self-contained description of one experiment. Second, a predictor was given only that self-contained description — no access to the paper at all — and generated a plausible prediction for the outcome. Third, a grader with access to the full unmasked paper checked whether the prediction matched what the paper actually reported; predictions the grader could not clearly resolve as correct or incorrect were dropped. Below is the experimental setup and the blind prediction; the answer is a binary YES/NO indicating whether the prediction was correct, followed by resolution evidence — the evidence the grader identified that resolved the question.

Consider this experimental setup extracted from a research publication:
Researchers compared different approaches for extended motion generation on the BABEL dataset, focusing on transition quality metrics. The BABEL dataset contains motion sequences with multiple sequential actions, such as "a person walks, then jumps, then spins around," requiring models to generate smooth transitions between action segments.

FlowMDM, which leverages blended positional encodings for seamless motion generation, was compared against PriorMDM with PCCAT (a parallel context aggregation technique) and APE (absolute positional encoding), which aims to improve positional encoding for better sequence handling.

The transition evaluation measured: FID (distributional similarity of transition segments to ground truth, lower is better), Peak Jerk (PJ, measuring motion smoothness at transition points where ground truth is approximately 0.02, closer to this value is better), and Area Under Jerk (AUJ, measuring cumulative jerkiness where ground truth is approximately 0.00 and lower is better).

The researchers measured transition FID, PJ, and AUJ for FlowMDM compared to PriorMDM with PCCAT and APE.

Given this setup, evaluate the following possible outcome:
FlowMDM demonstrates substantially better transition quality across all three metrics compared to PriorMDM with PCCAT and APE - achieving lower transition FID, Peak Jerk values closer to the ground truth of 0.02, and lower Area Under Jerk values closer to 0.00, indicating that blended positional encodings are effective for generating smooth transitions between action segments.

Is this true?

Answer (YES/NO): YES